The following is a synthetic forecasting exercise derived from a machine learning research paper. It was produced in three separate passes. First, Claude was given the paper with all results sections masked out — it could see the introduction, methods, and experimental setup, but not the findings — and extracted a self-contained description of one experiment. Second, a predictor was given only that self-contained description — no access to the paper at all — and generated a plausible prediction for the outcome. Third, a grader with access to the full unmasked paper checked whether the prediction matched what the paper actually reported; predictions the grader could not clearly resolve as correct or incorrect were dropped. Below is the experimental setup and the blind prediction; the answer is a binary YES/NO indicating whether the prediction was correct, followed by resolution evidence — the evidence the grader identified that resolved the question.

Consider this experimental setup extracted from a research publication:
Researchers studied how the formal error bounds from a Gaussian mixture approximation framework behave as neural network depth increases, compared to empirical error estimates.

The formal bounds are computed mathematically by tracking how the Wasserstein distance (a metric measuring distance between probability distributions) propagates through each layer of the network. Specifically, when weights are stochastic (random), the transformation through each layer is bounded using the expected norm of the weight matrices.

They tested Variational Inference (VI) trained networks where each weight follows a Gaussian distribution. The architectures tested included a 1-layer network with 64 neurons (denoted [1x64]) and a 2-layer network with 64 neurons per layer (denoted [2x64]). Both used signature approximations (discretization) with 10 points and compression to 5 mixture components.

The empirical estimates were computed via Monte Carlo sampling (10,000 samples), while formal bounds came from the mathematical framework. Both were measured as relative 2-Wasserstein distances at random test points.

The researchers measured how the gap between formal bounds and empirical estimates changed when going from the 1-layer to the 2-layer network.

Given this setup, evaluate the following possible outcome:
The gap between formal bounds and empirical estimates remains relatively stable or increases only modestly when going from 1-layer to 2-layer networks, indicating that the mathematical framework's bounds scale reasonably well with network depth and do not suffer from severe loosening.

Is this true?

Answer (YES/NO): NO